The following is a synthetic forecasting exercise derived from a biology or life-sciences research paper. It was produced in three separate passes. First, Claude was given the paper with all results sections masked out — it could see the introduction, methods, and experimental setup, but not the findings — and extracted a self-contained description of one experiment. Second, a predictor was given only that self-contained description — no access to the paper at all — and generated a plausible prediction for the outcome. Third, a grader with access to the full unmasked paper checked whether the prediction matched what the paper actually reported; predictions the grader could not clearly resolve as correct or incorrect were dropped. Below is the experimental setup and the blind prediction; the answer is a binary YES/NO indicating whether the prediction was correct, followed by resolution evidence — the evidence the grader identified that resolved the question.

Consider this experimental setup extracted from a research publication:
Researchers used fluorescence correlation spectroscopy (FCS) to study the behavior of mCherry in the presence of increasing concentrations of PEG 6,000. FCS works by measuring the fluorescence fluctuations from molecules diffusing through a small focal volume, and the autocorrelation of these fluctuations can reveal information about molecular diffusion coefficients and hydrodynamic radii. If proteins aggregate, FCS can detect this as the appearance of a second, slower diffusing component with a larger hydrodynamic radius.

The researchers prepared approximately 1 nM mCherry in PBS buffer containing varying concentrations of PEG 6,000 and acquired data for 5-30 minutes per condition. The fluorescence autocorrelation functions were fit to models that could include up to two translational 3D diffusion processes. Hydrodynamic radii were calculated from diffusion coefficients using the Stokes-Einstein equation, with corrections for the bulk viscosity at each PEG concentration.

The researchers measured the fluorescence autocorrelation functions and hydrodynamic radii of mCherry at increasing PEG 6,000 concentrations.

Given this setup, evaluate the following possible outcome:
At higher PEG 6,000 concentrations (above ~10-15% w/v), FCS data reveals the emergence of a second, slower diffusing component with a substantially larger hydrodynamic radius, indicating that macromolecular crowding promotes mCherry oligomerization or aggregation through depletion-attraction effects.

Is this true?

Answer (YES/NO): NO